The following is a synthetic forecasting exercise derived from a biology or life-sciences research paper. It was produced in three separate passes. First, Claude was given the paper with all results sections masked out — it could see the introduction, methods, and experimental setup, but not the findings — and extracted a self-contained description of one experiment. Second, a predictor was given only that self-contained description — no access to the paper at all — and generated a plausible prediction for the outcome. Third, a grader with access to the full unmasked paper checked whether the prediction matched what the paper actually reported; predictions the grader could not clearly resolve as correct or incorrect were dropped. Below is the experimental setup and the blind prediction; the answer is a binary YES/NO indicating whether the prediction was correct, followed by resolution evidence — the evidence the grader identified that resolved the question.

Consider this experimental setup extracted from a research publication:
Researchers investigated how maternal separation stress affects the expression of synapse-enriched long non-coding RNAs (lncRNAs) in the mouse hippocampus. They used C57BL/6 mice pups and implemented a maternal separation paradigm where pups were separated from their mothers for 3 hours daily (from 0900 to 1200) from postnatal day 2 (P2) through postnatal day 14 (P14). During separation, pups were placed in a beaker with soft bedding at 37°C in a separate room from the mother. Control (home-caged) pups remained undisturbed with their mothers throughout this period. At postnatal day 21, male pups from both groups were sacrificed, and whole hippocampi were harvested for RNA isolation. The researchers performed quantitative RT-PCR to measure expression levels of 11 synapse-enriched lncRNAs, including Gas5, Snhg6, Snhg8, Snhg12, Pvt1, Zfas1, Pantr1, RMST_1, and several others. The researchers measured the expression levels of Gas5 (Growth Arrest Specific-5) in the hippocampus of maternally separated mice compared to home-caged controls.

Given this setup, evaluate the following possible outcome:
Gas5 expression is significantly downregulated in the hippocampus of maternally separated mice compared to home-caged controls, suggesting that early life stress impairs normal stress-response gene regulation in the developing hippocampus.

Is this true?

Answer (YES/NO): NO